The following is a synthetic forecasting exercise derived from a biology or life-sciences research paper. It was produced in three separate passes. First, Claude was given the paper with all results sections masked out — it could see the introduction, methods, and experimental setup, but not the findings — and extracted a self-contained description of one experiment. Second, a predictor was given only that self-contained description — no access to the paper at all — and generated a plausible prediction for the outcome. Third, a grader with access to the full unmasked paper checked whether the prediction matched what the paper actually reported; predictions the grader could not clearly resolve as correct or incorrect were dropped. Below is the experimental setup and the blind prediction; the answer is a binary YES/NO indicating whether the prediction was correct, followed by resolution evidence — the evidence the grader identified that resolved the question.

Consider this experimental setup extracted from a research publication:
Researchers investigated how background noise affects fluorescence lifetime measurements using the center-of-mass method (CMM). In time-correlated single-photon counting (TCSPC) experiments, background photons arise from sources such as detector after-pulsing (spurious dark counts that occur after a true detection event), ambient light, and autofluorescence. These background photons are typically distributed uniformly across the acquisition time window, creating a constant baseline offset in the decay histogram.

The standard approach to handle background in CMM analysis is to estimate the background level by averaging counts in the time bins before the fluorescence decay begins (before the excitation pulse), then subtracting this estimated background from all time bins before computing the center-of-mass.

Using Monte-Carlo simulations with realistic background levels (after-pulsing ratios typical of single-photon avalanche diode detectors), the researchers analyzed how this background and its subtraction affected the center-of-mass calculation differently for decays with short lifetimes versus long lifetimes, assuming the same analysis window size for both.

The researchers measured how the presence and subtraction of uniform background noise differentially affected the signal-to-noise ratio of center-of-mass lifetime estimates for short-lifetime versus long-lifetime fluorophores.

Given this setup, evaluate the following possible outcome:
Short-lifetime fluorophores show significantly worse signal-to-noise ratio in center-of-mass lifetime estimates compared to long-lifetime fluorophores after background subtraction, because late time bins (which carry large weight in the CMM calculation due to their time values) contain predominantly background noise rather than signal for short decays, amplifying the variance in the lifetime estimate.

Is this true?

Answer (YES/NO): YES